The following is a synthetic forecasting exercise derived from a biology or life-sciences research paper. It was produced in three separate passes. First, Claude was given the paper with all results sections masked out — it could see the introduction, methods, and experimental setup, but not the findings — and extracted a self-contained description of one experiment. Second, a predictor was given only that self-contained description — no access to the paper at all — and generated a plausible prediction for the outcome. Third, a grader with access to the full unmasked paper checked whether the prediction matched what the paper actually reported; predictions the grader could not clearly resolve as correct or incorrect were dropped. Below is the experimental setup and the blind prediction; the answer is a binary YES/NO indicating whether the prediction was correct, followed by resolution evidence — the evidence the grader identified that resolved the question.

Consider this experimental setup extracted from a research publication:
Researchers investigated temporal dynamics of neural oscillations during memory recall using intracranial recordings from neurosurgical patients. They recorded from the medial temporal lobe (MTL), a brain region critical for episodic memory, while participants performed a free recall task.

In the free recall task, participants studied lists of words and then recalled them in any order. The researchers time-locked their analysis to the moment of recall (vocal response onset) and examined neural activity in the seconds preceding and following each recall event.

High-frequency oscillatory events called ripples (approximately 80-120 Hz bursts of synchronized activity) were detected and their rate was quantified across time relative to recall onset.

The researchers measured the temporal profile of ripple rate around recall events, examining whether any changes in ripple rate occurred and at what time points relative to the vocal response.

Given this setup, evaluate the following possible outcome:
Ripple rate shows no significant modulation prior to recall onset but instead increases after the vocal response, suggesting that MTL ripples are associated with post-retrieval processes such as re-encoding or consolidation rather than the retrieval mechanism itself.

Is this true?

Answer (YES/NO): NO